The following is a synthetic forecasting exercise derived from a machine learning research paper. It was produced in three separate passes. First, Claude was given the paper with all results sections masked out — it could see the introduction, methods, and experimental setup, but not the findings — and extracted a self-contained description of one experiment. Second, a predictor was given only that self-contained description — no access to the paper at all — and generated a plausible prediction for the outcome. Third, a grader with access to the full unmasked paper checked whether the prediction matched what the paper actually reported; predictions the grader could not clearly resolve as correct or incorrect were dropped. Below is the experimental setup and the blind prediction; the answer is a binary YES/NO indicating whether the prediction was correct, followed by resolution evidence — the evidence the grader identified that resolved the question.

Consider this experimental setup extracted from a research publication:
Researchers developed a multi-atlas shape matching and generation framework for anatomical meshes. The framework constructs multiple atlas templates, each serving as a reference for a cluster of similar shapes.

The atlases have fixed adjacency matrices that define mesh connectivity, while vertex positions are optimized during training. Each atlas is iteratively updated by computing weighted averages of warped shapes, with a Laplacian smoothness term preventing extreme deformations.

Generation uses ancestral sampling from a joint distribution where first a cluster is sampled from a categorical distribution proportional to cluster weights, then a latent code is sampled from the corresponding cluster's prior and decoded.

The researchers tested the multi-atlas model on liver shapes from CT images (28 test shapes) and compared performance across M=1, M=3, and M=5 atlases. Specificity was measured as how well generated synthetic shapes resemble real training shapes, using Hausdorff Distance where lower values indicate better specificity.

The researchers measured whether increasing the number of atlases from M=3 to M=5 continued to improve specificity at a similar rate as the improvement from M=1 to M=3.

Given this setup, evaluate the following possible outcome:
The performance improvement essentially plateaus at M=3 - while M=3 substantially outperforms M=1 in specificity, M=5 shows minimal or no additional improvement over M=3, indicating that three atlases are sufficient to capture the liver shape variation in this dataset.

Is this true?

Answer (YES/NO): YES